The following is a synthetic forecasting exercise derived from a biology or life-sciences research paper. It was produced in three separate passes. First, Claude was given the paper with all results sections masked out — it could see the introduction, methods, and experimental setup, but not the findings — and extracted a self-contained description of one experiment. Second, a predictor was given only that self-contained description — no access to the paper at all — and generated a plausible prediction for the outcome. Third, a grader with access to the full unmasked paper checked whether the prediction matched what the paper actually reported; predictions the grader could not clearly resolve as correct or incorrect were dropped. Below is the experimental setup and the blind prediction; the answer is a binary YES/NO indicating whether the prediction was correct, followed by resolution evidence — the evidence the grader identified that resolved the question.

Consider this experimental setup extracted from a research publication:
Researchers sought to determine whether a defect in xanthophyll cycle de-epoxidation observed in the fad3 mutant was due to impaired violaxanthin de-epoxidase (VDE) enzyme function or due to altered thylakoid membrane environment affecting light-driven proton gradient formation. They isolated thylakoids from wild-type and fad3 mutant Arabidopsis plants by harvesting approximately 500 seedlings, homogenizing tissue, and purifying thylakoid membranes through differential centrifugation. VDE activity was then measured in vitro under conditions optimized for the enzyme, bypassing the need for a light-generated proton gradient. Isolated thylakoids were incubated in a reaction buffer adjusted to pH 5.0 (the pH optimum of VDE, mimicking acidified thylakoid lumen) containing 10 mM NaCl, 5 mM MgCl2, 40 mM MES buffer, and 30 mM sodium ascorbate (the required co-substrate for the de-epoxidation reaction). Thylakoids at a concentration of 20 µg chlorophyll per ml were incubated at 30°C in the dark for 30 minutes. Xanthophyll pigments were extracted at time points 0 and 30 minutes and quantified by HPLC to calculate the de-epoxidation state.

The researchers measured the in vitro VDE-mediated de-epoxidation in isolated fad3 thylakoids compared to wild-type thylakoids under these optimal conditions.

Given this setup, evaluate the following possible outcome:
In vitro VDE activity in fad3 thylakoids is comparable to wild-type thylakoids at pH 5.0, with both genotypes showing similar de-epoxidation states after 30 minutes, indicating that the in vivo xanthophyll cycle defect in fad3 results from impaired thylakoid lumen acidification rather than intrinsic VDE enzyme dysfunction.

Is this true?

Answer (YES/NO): NO